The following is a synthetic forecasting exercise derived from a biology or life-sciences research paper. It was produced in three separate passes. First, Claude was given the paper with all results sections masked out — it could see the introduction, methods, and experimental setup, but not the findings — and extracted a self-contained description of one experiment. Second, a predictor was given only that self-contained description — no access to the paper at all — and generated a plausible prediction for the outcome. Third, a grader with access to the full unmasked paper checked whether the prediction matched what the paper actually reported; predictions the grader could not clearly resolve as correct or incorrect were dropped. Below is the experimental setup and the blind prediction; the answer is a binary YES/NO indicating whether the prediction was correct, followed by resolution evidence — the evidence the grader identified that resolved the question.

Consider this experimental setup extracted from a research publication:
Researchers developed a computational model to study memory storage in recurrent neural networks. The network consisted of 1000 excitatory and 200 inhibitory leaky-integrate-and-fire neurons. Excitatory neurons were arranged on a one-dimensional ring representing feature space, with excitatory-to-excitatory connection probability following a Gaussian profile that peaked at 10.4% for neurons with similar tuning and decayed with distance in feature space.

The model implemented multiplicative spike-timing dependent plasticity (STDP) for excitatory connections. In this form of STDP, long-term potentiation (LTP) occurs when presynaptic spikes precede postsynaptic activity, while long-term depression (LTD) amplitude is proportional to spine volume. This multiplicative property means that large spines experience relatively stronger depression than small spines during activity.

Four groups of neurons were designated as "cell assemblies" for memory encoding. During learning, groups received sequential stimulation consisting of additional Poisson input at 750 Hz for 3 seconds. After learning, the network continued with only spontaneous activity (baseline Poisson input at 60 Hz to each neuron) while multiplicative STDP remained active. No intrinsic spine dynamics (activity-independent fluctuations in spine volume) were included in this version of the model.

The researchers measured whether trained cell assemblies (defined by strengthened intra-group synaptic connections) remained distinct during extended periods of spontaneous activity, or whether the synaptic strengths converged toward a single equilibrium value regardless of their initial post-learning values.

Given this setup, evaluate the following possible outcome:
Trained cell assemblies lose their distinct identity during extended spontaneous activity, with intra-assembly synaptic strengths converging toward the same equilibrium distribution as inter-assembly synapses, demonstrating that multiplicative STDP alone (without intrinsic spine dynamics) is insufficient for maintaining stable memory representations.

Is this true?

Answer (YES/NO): NO